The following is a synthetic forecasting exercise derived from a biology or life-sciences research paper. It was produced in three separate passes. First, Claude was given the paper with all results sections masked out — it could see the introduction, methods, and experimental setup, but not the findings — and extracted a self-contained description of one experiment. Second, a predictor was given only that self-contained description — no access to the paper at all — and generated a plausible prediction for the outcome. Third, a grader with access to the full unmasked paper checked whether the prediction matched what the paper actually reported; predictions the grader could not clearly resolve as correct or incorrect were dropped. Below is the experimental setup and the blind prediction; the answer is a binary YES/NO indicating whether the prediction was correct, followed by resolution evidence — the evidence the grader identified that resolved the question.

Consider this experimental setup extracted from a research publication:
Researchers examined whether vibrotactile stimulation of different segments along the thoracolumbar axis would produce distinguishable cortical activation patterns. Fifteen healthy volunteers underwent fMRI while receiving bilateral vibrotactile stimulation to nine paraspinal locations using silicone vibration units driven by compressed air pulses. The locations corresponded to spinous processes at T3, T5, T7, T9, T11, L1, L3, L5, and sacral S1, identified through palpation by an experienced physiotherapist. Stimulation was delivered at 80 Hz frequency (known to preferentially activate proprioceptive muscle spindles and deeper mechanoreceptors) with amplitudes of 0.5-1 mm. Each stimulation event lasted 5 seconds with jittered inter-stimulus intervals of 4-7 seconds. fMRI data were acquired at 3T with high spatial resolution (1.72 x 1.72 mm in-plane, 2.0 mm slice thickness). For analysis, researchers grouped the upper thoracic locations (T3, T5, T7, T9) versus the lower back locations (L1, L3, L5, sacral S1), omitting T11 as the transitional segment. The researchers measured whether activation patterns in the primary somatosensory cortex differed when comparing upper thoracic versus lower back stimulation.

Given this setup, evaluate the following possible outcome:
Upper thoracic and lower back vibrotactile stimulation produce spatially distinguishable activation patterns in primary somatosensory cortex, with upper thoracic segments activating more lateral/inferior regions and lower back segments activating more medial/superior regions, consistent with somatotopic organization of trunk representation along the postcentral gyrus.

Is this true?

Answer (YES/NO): NO